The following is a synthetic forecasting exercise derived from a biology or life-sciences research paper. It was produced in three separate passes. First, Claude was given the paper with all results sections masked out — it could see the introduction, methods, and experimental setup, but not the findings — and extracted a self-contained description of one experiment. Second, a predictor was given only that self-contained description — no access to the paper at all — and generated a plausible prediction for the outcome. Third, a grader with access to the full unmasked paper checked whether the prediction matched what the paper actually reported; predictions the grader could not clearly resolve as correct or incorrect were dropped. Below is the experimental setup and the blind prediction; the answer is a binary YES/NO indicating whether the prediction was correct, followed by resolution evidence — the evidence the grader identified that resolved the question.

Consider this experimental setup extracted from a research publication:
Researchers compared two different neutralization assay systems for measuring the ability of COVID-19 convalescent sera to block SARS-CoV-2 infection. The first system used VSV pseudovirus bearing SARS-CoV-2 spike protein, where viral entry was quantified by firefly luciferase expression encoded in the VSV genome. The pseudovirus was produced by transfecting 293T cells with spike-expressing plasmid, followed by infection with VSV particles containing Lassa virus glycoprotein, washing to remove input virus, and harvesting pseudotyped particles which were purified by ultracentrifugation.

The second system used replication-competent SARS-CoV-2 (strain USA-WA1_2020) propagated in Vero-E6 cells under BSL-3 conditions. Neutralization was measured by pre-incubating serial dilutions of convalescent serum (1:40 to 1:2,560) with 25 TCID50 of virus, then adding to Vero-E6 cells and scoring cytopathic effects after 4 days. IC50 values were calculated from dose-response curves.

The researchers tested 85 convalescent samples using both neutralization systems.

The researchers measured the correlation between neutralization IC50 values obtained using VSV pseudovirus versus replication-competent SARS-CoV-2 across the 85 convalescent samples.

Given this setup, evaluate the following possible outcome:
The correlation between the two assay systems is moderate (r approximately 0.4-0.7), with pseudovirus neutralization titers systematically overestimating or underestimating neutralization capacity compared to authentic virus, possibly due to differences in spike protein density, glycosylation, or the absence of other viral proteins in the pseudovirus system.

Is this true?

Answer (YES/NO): NO